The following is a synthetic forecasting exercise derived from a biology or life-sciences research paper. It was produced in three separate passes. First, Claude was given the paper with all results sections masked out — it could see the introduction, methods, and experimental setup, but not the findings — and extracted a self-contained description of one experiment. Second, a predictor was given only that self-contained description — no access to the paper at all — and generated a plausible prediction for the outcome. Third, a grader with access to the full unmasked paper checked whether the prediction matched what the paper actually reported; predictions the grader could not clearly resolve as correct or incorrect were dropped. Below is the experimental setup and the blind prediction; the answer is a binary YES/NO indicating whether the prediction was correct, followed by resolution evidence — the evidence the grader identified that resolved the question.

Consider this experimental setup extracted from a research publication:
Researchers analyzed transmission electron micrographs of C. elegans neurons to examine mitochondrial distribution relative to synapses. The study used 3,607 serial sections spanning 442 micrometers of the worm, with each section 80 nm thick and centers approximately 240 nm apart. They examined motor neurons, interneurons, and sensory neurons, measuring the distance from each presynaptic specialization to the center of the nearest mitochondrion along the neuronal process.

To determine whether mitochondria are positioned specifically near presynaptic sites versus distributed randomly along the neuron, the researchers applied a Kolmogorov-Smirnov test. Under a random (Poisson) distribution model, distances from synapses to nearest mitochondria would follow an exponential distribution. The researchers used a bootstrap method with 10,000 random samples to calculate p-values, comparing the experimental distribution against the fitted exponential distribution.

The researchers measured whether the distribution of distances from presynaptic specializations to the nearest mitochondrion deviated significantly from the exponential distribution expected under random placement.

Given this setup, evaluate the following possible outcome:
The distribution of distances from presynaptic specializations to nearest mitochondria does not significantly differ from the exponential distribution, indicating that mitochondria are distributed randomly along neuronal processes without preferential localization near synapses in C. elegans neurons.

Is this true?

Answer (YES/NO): YES